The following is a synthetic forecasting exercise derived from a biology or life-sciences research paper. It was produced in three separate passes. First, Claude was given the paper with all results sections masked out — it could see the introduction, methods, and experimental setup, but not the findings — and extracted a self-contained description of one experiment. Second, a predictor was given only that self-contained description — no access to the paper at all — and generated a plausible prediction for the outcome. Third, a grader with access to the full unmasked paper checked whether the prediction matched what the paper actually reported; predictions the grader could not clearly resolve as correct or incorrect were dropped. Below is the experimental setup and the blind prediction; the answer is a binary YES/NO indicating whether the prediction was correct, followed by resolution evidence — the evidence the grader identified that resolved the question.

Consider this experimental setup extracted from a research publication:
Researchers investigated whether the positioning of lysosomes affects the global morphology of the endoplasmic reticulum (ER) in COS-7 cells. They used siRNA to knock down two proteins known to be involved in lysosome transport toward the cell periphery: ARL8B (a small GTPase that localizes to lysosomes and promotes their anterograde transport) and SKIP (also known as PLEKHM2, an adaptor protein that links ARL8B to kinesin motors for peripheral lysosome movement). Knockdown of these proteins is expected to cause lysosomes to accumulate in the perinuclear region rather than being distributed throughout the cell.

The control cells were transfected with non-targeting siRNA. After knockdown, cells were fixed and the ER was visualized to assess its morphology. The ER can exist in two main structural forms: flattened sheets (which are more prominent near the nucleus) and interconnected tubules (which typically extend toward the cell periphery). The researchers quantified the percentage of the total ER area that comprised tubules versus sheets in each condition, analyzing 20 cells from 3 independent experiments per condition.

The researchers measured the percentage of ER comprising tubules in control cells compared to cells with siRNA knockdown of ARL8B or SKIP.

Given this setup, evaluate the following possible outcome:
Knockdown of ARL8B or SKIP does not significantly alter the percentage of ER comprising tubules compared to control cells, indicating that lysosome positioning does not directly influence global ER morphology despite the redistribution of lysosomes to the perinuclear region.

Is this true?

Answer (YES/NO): NO